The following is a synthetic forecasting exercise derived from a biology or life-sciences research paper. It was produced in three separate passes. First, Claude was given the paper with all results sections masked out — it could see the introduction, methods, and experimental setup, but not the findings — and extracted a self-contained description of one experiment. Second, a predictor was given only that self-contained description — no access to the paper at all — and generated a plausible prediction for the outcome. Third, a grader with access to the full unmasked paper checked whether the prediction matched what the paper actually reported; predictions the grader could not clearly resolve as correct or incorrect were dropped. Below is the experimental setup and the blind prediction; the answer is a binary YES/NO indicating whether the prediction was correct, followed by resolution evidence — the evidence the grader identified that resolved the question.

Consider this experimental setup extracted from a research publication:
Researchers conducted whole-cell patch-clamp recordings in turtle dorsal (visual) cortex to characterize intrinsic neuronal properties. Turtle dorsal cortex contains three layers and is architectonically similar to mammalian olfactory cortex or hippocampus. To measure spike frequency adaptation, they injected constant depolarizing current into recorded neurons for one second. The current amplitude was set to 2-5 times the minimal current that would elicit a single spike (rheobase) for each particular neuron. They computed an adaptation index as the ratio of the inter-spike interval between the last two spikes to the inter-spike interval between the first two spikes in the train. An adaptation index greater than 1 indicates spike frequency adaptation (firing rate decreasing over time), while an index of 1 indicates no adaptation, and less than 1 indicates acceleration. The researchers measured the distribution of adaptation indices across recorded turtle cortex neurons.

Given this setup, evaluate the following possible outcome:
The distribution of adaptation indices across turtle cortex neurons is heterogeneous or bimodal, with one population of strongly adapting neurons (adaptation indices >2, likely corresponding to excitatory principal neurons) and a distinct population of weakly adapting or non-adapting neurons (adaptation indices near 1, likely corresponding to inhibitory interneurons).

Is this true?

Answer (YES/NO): NO